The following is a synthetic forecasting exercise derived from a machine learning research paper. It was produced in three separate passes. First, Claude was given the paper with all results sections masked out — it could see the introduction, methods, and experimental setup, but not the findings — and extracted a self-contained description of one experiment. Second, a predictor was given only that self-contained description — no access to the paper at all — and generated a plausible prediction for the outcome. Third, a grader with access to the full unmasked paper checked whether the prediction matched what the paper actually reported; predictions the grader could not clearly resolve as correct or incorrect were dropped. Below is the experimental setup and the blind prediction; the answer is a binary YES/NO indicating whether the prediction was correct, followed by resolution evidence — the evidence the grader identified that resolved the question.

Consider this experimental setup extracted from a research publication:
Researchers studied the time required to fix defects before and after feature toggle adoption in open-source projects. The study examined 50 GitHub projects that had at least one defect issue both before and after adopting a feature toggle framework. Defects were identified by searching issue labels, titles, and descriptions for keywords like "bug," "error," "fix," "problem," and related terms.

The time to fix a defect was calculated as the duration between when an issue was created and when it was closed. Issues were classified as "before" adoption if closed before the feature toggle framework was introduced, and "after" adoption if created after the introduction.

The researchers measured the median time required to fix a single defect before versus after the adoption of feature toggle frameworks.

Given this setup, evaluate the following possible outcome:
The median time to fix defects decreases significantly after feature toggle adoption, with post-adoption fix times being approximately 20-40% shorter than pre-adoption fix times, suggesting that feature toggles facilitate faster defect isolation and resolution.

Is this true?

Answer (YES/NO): NO